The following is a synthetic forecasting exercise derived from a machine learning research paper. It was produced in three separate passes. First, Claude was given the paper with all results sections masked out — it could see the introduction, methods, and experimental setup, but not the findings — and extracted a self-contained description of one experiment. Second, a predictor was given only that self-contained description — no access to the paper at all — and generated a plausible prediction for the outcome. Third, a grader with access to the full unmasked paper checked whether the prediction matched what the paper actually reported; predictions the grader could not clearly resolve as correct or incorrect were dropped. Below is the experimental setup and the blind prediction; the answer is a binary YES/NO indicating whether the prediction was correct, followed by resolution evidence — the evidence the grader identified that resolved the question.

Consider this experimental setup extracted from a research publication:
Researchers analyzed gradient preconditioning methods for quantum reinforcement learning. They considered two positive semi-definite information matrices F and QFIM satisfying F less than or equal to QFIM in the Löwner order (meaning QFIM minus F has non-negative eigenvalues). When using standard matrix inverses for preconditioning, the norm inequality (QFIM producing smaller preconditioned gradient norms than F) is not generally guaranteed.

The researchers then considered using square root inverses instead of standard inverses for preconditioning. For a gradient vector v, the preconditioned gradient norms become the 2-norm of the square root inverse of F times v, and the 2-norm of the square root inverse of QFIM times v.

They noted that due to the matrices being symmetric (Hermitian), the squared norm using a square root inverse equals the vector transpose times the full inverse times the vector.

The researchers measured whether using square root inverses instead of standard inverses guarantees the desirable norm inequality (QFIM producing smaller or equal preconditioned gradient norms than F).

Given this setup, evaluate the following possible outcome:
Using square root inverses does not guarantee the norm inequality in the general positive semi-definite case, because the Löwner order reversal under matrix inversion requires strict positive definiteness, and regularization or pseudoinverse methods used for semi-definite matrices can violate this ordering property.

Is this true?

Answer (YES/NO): NO